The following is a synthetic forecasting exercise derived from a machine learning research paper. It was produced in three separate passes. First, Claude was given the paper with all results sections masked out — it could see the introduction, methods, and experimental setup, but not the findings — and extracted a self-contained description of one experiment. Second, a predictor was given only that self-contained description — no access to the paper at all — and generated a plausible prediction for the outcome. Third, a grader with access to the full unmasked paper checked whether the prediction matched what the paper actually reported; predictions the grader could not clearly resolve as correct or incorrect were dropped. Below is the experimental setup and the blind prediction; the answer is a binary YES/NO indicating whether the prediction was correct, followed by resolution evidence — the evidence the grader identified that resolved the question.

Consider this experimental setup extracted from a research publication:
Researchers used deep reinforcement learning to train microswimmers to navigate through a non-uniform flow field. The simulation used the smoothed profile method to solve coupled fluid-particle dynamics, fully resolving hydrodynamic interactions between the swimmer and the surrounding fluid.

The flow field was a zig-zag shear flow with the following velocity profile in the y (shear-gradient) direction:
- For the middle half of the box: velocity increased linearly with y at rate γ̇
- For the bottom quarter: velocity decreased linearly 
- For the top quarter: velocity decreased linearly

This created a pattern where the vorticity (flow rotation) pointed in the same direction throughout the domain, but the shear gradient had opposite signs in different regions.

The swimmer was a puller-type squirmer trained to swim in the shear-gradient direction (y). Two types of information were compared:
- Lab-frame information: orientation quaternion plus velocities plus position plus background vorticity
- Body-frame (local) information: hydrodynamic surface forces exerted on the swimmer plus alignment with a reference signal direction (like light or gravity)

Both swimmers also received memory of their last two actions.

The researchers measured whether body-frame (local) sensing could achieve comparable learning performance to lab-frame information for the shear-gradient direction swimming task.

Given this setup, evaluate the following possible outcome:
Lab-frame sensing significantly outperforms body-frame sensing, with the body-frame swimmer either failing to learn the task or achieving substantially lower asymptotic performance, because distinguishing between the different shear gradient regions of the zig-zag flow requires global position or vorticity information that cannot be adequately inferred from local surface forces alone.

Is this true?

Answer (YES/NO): NO